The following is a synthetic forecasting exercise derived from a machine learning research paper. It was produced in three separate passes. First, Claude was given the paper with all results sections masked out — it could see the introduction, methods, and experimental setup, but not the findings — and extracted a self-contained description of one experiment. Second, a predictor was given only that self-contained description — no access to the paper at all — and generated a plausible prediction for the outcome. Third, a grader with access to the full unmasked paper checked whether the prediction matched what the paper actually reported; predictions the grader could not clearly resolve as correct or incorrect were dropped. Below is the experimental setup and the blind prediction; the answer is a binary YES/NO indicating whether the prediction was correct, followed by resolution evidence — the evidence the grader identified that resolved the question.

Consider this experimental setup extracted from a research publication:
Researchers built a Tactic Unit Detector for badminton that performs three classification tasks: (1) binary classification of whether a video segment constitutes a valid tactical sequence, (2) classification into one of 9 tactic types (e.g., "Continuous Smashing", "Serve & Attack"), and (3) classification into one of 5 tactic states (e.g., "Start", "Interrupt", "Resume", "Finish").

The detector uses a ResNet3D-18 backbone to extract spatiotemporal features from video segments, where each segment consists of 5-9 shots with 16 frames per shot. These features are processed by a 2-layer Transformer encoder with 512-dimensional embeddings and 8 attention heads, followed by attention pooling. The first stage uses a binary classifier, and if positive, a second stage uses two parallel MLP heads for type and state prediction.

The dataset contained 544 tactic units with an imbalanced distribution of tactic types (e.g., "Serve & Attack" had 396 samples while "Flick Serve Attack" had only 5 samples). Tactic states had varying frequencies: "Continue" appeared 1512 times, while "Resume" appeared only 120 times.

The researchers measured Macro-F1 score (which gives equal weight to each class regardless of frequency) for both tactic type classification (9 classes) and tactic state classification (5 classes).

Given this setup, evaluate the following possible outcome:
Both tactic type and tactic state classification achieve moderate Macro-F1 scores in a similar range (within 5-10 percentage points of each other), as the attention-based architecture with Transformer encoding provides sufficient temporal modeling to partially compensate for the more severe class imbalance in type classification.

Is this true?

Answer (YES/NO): NO